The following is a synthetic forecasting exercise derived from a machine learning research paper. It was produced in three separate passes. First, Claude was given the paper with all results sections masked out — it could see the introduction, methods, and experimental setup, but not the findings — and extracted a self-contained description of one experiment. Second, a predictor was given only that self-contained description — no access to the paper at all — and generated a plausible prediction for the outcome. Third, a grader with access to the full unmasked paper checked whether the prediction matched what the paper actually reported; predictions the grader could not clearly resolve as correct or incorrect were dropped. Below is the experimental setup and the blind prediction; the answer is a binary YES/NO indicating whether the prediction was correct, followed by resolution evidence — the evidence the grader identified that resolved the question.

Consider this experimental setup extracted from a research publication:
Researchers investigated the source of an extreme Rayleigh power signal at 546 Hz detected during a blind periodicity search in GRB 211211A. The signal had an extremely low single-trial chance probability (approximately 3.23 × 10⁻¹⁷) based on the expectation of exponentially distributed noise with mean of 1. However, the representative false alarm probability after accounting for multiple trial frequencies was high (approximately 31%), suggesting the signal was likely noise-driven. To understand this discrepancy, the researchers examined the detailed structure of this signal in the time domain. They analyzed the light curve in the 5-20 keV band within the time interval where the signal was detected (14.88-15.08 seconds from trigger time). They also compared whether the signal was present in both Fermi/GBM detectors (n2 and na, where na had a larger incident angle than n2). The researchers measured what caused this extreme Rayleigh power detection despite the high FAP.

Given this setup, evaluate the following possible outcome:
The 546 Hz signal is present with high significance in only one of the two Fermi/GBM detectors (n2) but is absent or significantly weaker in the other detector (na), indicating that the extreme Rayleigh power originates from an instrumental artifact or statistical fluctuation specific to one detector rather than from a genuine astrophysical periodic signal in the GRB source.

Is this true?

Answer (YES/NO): NO